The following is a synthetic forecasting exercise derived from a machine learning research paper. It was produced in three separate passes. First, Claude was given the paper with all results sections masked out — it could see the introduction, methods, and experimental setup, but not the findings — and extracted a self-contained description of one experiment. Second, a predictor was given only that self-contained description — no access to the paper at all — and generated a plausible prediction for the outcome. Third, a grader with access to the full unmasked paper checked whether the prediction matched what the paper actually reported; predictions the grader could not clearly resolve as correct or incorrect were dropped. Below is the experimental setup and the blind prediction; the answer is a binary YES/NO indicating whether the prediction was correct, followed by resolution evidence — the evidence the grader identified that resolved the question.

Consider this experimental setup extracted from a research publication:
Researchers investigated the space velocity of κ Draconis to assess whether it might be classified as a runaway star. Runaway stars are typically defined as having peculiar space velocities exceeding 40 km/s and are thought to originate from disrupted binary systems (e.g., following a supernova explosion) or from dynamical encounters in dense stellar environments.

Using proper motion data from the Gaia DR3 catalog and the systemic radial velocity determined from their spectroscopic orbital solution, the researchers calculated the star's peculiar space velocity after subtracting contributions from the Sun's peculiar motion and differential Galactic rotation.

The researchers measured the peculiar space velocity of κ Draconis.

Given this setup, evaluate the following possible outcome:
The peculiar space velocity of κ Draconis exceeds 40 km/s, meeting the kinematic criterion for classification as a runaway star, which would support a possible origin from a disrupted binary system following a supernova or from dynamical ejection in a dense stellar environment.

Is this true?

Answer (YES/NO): NO